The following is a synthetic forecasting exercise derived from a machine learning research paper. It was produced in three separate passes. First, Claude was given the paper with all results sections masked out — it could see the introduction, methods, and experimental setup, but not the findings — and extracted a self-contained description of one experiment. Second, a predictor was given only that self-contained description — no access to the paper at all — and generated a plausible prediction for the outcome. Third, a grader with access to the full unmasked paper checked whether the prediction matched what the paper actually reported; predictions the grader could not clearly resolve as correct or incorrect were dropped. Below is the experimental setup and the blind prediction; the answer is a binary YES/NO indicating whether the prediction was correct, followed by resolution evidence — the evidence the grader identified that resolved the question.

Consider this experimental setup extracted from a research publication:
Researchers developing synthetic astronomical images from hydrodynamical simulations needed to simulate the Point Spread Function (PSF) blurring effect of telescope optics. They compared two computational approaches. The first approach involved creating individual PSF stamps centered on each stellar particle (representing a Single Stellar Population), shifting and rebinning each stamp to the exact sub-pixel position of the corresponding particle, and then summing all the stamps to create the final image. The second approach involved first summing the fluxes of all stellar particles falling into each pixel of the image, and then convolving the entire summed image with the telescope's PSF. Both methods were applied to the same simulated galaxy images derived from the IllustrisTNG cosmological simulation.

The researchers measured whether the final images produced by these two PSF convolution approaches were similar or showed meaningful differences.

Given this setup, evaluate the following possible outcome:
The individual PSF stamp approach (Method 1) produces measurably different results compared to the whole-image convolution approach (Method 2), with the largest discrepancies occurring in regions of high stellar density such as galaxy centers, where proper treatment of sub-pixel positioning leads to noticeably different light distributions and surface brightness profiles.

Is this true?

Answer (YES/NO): NO